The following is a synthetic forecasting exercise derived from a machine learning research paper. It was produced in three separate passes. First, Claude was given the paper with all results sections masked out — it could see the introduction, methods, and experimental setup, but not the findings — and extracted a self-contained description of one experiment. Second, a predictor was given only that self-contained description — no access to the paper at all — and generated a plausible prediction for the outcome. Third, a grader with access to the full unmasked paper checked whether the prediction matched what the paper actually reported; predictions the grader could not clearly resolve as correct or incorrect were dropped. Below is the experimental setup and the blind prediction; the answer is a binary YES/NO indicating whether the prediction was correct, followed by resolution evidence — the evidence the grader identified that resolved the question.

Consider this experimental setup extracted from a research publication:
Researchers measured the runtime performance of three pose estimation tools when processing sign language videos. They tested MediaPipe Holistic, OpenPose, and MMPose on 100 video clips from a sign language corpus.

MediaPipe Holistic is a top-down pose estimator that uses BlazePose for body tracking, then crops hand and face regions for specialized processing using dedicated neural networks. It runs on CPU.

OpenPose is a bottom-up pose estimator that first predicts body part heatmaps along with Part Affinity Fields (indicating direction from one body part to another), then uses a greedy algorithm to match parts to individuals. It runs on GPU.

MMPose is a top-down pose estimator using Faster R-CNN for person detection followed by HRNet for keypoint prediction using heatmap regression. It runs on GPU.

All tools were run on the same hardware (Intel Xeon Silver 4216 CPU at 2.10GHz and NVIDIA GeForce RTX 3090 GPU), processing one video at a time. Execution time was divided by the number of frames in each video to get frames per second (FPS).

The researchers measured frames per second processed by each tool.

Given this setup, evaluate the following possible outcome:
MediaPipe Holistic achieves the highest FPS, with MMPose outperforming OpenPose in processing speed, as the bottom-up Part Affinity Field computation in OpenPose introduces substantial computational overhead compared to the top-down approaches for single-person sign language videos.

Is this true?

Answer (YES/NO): YES